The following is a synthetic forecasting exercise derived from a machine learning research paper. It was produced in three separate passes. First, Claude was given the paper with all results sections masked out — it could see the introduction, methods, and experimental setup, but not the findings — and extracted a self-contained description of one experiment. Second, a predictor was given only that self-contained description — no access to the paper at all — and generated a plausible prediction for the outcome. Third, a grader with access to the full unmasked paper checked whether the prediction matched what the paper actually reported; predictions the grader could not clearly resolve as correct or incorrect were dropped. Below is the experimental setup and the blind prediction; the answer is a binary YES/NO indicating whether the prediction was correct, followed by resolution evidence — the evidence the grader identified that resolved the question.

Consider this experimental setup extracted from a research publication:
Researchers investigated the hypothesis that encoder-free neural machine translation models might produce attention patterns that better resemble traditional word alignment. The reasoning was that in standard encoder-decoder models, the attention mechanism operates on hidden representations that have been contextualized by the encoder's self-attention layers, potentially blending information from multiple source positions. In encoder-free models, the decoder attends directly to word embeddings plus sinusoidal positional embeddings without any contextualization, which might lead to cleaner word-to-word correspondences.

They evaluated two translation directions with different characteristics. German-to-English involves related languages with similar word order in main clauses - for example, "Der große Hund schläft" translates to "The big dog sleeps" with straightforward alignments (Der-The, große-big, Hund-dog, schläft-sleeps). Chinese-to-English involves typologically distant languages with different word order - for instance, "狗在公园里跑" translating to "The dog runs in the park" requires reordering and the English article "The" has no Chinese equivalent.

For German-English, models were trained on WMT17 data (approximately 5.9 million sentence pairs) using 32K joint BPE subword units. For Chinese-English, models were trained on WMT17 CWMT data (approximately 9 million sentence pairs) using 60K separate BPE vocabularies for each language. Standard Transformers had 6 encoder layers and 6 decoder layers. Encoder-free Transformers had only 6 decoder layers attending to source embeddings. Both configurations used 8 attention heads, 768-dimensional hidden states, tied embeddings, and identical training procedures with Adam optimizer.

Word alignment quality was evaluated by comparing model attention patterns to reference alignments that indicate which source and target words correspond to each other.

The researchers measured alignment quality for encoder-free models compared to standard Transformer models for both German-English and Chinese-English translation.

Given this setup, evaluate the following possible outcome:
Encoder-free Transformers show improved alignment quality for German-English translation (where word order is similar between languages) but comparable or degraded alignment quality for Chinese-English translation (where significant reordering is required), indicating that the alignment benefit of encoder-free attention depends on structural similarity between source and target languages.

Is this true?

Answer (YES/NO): YES